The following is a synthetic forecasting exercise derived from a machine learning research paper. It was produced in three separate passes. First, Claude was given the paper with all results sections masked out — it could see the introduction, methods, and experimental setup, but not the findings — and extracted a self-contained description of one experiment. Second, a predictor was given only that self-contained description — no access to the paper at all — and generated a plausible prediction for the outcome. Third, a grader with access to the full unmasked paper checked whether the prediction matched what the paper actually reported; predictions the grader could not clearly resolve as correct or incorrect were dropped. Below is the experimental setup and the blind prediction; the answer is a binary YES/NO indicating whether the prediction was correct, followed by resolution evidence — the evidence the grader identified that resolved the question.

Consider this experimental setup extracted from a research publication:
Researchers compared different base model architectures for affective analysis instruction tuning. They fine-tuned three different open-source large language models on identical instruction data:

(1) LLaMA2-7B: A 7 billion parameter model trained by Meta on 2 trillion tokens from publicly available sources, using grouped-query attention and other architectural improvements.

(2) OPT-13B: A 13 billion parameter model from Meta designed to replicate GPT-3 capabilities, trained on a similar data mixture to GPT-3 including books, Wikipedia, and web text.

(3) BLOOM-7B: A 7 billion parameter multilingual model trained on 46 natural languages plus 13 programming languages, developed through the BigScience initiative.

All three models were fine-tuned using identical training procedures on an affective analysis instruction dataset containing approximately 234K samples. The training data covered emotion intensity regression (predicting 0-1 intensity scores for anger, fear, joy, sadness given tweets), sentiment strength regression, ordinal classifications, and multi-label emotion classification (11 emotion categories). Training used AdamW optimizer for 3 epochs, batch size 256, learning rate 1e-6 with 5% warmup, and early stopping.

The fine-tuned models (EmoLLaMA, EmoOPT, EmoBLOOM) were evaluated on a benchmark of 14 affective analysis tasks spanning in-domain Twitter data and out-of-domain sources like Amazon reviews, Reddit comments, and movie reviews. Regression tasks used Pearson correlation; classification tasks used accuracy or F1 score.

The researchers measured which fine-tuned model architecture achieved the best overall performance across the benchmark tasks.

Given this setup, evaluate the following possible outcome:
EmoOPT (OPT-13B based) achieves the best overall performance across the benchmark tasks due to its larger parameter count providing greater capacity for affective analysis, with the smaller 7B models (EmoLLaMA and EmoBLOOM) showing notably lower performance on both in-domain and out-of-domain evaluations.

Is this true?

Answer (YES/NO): NO